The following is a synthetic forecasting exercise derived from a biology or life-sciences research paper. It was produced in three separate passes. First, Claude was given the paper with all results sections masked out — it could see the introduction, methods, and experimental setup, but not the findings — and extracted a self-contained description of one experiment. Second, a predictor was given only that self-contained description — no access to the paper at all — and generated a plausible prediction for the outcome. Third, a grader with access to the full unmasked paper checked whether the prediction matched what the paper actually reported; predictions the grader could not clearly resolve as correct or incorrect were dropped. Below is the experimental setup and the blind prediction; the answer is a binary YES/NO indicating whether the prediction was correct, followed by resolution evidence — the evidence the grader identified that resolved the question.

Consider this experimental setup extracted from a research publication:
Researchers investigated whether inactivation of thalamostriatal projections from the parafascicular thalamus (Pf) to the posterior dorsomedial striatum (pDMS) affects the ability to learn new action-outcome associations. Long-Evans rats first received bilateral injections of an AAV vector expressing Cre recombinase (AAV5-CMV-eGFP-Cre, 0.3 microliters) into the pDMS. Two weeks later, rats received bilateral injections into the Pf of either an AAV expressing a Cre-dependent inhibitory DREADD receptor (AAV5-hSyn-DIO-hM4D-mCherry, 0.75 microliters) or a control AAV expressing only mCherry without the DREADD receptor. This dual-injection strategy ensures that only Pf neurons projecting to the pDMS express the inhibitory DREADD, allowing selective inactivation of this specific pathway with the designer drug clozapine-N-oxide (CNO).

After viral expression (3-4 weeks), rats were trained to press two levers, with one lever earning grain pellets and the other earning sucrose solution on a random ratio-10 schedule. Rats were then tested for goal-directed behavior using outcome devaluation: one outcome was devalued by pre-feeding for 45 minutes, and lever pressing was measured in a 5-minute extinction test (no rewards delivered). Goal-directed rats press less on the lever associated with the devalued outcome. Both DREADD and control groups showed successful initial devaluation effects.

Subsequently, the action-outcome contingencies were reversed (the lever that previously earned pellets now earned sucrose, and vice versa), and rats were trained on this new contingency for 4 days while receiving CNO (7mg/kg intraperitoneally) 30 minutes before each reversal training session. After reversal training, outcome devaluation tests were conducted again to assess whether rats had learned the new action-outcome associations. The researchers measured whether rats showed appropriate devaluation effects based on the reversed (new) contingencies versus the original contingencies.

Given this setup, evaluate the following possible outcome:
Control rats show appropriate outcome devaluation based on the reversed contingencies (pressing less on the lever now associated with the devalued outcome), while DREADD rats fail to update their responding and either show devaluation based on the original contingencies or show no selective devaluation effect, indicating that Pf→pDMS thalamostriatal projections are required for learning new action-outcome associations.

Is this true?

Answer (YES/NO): YES